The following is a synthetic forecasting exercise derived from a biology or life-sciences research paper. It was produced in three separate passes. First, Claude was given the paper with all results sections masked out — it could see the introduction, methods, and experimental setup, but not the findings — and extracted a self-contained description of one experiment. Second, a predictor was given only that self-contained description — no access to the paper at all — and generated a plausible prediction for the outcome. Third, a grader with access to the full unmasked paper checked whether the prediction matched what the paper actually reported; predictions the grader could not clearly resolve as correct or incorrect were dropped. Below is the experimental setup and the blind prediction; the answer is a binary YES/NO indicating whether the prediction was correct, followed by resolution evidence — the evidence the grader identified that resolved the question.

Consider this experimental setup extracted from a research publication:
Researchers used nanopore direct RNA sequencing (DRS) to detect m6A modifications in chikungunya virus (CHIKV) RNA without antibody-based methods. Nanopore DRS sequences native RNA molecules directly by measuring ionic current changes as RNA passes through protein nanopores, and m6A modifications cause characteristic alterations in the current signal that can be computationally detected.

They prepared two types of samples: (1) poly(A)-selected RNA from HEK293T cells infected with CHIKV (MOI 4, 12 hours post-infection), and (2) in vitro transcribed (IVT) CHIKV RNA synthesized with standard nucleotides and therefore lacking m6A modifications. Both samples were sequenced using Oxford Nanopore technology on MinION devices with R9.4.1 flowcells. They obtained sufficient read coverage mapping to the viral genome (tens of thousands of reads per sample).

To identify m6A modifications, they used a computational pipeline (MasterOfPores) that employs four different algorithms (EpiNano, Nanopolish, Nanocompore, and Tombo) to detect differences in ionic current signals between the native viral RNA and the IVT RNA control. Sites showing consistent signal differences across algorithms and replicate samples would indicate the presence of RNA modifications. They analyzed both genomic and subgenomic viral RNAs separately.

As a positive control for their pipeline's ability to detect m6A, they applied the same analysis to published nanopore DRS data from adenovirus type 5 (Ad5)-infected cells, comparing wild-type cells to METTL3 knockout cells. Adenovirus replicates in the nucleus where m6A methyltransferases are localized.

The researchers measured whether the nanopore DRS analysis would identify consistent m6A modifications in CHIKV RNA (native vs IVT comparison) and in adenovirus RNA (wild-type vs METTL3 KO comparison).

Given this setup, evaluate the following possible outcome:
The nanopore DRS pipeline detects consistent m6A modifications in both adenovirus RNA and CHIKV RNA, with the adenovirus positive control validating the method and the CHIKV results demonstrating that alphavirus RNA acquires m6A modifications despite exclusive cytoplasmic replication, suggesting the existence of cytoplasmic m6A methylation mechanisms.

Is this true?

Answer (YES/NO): NO